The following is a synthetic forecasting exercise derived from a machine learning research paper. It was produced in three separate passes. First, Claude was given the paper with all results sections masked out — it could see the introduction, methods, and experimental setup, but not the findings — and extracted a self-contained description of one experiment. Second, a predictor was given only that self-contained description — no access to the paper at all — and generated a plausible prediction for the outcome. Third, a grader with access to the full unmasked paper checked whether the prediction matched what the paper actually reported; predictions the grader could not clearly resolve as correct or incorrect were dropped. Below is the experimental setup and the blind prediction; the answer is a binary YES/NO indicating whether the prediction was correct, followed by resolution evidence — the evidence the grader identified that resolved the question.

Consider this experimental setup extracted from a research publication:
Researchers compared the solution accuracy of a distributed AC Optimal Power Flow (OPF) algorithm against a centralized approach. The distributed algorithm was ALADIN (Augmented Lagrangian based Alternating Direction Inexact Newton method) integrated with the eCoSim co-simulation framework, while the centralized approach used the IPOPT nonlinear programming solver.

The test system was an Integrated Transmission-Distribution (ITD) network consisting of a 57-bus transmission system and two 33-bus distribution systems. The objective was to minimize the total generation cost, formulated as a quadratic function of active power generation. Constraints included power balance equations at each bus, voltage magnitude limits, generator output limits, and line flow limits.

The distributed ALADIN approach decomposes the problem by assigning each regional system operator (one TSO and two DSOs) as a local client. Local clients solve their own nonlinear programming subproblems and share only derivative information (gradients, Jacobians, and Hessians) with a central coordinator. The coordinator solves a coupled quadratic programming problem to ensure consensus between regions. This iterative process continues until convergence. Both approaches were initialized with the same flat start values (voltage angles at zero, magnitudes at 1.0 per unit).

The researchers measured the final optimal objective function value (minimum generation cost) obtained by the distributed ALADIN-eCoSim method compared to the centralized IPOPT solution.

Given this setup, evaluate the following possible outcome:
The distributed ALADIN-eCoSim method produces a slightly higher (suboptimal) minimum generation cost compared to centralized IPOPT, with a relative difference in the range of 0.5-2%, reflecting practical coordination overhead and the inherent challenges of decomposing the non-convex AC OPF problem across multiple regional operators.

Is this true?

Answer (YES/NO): NO